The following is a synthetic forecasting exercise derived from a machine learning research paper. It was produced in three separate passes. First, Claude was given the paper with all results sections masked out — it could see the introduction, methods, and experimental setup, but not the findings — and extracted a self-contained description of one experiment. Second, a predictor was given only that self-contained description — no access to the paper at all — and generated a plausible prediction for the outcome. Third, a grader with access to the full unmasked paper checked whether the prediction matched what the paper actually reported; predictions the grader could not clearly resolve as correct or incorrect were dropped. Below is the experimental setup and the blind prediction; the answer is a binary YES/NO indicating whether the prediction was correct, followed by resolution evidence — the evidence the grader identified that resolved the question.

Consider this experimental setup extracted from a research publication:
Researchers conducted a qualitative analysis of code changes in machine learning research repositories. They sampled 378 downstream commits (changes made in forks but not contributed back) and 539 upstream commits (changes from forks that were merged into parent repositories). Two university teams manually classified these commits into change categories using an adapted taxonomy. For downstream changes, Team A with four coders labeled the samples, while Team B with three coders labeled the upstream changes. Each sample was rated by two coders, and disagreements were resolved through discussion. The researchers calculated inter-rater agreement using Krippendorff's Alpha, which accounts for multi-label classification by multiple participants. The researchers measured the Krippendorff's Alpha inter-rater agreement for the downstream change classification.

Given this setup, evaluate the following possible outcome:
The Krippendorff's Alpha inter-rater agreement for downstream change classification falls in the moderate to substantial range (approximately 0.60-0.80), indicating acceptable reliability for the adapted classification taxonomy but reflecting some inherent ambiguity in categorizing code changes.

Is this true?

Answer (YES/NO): NO